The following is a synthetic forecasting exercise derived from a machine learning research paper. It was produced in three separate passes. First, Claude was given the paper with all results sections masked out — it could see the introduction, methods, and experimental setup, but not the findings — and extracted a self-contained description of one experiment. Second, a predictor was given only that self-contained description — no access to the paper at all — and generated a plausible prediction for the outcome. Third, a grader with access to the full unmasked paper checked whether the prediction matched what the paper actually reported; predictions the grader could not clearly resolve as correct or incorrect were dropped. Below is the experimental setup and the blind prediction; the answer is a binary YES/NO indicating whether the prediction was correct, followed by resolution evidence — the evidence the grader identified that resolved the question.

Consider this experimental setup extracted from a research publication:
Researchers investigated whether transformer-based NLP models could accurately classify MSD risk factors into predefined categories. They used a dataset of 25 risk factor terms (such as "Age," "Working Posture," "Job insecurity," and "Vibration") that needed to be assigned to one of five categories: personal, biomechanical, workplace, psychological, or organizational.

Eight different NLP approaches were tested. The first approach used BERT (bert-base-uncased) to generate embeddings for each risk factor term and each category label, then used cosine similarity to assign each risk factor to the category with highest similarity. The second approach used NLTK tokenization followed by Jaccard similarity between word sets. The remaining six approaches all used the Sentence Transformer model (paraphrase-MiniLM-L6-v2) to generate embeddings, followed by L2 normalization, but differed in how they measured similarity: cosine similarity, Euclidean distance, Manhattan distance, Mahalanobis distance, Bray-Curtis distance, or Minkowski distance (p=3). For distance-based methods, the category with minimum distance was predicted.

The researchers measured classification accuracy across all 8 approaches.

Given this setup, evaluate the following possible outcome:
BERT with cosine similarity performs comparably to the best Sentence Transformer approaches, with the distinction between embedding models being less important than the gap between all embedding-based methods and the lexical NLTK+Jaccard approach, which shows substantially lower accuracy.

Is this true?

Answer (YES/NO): NO